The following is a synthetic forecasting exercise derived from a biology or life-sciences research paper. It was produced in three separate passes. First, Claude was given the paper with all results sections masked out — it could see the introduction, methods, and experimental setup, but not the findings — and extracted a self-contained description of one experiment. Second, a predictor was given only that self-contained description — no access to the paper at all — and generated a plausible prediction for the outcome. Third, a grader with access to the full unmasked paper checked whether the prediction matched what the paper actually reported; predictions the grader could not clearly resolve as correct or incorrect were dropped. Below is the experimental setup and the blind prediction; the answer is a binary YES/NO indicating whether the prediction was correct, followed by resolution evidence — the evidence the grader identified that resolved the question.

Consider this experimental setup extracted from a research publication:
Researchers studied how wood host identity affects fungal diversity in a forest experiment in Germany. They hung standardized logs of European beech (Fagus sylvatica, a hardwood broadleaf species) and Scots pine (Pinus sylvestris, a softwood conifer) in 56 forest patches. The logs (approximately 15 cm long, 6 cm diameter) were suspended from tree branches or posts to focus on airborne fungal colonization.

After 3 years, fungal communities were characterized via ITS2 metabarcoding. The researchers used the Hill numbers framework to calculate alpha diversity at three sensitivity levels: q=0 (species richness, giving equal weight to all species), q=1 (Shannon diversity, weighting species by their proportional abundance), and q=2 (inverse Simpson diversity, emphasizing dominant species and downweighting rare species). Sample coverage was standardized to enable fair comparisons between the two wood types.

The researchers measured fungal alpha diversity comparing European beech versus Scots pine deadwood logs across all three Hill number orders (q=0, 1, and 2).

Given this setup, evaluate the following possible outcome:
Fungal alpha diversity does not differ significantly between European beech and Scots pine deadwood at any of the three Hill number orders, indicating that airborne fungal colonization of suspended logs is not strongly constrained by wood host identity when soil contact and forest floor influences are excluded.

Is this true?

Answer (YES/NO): NO